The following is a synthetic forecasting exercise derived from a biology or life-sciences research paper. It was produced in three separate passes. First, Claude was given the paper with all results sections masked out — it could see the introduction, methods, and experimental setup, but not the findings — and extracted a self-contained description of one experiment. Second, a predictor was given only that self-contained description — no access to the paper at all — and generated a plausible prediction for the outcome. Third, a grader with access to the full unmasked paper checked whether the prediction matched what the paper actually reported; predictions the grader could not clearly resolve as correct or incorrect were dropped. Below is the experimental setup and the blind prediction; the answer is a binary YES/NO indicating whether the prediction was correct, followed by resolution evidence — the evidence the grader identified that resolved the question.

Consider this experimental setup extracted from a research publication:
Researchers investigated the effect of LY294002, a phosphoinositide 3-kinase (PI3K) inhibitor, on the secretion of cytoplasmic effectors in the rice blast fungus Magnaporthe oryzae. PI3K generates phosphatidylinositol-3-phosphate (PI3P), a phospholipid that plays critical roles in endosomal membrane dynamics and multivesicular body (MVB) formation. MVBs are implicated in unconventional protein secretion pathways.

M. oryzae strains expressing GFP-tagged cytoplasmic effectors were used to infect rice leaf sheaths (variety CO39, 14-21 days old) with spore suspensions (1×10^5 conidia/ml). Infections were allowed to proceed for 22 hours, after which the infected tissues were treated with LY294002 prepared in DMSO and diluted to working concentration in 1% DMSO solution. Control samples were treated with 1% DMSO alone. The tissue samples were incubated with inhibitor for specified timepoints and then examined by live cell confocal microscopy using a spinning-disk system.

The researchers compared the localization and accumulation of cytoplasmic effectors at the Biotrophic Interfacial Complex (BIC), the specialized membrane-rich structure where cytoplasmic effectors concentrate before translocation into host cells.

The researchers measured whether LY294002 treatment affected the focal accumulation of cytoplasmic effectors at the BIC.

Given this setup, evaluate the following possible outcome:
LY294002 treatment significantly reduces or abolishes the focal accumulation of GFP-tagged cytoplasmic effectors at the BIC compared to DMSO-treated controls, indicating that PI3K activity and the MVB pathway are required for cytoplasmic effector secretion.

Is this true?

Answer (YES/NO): YES